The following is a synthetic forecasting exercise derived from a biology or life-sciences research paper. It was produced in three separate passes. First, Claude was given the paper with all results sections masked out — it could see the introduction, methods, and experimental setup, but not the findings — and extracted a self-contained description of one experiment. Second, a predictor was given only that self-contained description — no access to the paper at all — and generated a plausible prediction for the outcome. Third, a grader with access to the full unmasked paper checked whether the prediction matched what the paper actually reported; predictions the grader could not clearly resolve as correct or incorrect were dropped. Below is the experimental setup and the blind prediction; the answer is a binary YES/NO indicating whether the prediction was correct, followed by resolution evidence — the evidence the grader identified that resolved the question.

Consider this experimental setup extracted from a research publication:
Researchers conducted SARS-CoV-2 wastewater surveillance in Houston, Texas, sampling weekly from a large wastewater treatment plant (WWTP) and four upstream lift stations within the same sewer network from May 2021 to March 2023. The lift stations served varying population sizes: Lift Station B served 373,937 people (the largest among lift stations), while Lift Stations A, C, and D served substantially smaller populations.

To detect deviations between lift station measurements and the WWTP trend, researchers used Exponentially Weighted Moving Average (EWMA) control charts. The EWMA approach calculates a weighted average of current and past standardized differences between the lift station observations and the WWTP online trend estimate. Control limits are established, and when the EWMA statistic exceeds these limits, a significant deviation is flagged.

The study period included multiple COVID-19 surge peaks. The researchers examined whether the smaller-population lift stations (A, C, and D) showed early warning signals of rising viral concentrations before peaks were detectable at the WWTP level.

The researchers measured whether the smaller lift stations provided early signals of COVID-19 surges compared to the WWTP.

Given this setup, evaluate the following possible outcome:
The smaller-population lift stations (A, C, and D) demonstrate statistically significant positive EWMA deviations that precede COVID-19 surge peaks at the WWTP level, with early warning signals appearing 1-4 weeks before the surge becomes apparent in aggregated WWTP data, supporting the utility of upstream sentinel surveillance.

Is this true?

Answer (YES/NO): NO